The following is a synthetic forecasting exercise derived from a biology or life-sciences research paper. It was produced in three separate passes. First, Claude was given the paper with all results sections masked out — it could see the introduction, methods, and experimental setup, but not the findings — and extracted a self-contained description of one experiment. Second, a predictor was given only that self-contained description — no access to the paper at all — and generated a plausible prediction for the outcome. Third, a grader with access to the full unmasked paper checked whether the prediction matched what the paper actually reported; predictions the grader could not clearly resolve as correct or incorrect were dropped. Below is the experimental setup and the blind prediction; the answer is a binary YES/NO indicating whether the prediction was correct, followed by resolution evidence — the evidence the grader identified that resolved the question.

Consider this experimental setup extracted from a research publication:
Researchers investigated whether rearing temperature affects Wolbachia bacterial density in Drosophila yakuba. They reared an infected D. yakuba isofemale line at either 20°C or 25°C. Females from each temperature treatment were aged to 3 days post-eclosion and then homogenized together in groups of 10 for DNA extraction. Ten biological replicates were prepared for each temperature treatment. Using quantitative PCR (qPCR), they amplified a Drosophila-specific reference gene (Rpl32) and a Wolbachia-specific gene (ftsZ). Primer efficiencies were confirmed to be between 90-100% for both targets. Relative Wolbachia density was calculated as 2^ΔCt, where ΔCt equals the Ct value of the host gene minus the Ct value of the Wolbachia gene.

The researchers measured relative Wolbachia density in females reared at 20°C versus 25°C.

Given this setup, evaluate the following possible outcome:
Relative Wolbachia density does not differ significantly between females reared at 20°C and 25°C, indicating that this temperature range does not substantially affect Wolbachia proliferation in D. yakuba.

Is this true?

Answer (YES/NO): NO